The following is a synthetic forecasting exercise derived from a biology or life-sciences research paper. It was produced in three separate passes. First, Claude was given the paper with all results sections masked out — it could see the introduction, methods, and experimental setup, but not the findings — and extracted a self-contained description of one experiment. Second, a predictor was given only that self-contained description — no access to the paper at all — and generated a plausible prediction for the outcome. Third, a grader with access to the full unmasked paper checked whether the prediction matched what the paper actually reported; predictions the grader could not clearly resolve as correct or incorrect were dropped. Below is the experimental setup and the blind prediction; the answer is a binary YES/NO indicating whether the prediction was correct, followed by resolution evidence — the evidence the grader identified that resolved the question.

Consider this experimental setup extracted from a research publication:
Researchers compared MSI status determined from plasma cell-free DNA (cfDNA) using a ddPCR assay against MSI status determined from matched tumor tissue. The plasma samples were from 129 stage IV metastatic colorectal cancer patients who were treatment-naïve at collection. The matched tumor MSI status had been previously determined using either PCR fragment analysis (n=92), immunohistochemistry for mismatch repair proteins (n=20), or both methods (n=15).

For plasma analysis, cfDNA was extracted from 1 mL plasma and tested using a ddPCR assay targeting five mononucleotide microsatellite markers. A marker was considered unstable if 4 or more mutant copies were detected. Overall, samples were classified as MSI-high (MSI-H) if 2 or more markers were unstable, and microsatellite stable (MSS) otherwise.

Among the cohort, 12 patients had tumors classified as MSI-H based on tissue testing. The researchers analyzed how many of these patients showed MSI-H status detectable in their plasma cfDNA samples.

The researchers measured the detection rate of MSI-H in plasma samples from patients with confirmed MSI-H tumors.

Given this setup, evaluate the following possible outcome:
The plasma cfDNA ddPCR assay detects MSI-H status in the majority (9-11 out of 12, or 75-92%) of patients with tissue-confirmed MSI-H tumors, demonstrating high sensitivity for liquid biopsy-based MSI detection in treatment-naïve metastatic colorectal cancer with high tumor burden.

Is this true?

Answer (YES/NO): NO